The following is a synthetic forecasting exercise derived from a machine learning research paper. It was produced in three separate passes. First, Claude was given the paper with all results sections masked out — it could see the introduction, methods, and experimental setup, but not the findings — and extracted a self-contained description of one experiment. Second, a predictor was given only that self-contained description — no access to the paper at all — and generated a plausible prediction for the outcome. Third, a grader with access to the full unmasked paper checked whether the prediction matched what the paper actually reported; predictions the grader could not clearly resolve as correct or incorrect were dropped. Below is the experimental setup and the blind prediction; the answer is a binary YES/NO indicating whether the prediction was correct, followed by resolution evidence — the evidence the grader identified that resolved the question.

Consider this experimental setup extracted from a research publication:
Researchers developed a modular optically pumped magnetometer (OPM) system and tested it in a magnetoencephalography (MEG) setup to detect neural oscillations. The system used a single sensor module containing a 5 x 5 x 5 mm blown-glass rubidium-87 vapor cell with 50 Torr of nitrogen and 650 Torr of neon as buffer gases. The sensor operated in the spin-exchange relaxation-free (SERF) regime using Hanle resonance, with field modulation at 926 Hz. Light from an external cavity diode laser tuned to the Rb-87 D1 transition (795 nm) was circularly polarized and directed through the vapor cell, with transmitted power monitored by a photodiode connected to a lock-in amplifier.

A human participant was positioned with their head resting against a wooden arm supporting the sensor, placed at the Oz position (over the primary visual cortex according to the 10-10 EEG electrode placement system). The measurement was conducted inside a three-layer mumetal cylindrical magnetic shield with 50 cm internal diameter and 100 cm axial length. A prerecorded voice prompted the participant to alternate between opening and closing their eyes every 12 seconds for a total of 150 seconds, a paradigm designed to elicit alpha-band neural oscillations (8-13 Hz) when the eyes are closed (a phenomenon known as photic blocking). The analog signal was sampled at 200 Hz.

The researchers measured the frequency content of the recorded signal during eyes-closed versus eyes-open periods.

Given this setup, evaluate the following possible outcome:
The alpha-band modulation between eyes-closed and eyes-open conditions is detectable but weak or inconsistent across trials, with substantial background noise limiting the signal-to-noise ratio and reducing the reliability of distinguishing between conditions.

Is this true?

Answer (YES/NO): NO